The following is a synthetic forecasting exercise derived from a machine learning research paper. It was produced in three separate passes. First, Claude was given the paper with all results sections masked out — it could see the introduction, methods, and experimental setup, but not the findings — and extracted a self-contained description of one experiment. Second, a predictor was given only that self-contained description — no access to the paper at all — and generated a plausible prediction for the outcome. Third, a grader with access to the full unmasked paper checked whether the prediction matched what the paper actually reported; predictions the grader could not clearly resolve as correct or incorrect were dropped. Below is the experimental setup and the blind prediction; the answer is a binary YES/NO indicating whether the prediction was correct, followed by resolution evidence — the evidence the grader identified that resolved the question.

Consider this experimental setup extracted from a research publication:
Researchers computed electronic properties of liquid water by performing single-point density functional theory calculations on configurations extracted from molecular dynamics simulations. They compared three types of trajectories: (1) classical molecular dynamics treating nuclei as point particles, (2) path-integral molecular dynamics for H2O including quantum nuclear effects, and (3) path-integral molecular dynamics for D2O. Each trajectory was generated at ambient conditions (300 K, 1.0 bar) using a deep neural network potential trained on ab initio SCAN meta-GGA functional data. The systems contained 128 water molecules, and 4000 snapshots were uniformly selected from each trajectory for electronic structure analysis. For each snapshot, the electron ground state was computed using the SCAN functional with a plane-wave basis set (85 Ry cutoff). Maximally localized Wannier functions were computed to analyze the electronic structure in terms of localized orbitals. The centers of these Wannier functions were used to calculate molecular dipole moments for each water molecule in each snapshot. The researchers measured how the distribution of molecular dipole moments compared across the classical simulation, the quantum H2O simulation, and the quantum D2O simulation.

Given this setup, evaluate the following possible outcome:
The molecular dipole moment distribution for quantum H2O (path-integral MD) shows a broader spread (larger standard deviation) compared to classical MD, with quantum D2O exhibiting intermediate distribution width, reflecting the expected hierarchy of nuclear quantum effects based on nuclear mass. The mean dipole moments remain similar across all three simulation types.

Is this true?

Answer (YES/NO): NO